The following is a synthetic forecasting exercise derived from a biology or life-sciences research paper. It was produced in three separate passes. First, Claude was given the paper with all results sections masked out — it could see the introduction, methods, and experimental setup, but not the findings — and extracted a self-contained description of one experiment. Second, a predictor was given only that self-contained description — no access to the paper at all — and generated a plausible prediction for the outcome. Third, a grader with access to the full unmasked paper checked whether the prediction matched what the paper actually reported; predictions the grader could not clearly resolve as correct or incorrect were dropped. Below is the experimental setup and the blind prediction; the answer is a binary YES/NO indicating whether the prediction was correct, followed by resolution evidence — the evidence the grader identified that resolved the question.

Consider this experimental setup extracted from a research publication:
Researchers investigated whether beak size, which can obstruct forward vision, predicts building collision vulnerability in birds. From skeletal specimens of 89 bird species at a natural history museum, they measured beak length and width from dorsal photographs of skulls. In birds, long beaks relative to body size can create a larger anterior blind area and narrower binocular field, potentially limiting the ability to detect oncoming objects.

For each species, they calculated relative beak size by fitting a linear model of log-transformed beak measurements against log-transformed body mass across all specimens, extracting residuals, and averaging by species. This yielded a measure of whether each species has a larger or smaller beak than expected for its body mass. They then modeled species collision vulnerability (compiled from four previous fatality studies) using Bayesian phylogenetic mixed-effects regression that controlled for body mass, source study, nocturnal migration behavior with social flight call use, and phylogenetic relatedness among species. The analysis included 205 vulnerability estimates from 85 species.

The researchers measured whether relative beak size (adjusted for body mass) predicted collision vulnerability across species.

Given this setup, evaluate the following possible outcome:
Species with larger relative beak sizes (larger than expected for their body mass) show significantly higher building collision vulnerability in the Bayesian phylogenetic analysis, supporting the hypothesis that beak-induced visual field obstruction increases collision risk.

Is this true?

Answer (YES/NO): YES